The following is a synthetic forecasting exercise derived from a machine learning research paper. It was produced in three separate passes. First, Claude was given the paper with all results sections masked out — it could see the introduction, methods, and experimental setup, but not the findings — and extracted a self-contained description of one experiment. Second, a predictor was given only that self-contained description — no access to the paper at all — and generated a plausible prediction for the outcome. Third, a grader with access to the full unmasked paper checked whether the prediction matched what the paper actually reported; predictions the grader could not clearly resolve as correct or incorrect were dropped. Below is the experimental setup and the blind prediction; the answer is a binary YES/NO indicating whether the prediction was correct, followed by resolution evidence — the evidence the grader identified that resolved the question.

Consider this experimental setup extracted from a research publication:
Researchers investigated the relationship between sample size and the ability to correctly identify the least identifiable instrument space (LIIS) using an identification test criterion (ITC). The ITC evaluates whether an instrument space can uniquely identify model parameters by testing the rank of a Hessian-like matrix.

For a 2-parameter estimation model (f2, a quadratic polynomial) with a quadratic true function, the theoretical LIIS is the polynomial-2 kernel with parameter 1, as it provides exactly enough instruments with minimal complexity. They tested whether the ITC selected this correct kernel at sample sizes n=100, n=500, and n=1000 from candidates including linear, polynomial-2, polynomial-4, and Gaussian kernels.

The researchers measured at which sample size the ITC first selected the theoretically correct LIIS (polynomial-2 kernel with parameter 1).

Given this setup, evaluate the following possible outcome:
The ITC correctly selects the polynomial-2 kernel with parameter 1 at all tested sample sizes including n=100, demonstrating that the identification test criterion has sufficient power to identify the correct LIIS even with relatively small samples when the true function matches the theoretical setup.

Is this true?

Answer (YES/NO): NO